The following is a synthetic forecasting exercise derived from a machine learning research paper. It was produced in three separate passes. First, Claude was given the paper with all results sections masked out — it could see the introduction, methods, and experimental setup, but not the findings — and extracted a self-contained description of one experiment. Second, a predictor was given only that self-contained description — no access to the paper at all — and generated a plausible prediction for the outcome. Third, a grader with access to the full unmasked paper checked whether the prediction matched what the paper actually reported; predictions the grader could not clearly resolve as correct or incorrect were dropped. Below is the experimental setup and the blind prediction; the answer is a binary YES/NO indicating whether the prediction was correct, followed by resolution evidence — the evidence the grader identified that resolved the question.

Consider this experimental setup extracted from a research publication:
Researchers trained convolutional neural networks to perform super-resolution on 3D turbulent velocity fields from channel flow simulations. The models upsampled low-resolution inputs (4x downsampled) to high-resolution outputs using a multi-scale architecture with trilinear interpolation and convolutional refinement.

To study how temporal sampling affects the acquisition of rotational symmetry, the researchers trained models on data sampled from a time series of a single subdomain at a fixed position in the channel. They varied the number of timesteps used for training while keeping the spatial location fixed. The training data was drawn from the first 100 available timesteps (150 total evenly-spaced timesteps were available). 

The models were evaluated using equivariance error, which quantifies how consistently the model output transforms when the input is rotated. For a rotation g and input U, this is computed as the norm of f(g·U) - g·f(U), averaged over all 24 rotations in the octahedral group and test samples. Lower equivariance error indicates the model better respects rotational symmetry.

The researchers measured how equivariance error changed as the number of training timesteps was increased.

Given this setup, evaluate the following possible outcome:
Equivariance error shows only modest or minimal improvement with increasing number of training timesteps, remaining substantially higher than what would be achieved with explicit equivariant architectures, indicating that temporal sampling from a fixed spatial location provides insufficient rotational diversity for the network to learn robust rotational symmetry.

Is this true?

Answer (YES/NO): NO